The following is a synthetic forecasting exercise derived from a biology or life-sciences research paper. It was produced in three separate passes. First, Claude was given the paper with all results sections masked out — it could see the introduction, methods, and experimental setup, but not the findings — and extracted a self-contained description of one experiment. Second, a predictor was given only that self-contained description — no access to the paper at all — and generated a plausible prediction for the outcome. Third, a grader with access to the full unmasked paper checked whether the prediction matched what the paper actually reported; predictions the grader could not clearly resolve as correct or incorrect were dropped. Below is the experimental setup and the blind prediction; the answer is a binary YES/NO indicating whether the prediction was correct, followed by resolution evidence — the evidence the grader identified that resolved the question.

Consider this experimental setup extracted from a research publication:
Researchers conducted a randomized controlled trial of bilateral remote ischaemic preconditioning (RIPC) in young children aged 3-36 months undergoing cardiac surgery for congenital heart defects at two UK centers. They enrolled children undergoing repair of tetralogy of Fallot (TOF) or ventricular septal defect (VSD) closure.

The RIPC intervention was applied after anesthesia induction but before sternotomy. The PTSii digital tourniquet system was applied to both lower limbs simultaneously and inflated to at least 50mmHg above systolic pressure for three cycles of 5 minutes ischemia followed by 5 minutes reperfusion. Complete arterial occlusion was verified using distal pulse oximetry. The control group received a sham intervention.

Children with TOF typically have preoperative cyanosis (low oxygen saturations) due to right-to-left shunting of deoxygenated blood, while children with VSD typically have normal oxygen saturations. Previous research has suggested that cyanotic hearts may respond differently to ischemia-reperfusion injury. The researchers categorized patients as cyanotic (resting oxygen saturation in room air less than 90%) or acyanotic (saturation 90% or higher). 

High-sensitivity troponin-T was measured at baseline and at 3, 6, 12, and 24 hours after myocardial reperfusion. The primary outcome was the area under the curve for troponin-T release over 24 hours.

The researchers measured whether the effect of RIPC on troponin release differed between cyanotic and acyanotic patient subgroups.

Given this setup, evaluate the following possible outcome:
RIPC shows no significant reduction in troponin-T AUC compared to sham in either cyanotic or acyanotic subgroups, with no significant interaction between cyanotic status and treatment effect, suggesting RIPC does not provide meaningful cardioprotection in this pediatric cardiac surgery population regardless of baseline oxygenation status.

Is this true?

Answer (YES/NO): YES